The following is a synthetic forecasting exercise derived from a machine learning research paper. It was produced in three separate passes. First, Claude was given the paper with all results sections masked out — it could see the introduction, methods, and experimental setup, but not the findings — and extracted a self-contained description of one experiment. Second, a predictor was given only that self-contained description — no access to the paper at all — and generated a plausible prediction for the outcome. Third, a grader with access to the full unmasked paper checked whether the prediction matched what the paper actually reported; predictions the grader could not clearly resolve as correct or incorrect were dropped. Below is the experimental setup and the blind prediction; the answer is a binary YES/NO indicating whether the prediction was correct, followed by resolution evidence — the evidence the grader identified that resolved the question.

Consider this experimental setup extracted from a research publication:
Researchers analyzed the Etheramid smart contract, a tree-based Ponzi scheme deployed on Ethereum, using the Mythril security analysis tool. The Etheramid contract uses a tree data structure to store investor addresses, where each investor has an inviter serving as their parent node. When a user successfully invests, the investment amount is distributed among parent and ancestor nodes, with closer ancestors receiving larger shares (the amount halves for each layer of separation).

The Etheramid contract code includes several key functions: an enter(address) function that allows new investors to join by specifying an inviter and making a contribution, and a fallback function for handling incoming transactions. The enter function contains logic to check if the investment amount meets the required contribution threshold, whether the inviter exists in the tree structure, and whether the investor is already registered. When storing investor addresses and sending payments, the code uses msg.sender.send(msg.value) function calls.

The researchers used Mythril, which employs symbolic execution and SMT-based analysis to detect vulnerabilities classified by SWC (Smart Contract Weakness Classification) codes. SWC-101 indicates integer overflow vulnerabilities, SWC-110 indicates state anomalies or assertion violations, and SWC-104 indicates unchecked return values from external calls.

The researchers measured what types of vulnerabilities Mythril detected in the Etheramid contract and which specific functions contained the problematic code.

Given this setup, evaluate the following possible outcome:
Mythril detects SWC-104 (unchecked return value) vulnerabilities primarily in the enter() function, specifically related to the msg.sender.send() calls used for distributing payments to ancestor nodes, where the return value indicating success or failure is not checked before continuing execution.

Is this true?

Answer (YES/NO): NO